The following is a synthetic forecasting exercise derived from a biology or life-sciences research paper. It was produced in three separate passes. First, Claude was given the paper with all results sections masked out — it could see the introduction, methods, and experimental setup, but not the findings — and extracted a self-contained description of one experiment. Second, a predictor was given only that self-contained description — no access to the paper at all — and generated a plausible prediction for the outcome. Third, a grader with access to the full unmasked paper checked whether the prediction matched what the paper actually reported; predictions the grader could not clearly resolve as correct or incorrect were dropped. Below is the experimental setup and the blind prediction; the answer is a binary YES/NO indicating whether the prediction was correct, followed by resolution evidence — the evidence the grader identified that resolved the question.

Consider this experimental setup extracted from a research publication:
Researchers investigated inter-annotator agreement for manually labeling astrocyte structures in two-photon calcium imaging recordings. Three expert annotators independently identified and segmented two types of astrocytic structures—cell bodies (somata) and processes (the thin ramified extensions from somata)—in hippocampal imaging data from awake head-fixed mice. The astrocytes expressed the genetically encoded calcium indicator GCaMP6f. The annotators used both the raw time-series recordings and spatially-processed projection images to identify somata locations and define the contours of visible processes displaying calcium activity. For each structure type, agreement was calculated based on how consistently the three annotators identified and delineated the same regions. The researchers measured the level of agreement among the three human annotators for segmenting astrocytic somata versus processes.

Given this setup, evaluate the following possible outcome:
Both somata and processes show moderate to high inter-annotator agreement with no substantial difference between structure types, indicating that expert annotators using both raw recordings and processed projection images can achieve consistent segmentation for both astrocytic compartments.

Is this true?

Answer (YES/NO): NO